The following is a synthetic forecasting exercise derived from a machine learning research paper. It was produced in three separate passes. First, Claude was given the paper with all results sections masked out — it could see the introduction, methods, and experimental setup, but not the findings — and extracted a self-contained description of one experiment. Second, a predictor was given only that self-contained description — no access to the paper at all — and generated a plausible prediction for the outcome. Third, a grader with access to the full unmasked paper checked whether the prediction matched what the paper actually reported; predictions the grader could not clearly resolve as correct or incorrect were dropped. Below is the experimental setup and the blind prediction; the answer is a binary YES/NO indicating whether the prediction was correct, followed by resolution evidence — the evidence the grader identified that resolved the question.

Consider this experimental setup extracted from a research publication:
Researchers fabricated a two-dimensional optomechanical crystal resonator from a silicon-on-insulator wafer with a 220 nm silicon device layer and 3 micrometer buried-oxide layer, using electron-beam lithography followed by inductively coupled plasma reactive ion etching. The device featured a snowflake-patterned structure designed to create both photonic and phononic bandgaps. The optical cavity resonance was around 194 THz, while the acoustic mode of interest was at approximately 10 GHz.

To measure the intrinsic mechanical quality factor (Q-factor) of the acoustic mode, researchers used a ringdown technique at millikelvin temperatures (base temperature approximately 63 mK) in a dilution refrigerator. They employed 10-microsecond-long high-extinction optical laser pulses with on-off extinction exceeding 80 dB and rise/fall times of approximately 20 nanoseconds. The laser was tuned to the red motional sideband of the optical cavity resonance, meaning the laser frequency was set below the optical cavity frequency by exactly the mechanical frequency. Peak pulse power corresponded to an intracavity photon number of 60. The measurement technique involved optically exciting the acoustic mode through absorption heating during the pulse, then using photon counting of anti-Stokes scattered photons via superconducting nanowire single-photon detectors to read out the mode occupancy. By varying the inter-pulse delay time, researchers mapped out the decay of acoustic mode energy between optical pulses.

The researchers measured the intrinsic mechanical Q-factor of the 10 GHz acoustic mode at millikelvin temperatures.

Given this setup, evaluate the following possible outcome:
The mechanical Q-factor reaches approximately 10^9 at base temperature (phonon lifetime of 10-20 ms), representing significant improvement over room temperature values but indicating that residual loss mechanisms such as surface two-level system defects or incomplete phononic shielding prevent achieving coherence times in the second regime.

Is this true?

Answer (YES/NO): YES